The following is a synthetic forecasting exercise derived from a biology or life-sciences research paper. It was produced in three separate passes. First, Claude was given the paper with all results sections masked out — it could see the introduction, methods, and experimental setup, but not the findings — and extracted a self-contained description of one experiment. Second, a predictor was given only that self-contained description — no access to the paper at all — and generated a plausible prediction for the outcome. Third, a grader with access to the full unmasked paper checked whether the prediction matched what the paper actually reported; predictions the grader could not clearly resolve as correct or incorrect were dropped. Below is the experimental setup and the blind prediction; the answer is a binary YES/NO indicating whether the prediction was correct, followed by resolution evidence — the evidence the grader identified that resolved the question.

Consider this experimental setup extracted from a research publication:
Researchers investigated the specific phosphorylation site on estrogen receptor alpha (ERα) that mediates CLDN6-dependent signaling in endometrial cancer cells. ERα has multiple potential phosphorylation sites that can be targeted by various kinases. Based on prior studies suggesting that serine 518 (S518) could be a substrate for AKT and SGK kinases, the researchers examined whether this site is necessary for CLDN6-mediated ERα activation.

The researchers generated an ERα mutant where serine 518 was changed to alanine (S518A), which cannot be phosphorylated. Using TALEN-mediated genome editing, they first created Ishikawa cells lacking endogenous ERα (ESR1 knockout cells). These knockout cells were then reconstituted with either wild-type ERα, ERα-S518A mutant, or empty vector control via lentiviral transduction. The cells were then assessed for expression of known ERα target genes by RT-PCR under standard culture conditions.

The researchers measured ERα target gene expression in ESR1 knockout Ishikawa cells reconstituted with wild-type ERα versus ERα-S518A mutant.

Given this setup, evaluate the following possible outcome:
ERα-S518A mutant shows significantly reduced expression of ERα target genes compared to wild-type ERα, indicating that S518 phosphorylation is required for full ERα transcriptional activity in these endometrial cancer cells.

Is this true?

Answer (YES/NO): YES